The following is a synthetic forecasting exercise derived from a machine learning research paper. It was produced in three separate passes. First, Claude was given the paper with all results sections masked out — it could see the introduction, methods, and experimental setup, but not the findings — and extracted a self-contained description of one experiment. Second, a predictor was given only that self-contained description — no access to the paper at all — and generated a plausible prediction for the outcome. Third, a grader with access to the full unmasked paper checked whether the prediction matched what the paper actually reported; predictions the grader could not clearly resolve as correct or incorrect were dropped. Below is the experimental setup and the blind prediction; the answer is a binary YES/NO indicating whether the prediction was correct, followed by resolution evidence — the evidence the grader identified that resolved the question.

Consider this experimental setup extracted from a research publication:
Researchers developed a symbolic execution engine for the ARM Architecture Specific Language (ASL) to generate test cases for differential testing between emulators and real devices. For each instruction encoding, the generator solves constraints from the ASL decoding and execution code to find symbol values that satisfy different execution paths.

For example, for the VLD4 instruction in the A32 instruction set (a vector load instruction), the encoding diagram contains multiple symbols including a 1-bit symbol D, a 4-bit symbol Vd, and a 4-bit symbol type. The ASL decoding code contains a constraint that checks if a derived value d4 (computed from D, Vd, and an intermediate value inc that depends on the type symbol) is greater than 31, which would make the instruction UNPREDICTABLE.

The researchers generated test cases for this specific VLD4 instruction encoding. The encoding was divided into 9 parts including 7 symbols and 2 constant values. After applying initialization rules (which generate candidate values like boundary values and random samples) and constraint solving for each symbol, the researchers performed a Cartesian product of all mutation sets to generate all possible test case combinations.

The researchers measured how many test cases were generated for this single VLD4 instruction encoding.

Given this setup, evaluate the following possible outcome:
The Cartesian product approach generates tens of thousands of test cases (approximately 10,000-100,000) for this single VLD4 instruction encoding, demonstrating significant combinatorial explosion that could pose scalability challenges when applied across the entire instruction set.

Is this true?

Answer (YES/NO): NO